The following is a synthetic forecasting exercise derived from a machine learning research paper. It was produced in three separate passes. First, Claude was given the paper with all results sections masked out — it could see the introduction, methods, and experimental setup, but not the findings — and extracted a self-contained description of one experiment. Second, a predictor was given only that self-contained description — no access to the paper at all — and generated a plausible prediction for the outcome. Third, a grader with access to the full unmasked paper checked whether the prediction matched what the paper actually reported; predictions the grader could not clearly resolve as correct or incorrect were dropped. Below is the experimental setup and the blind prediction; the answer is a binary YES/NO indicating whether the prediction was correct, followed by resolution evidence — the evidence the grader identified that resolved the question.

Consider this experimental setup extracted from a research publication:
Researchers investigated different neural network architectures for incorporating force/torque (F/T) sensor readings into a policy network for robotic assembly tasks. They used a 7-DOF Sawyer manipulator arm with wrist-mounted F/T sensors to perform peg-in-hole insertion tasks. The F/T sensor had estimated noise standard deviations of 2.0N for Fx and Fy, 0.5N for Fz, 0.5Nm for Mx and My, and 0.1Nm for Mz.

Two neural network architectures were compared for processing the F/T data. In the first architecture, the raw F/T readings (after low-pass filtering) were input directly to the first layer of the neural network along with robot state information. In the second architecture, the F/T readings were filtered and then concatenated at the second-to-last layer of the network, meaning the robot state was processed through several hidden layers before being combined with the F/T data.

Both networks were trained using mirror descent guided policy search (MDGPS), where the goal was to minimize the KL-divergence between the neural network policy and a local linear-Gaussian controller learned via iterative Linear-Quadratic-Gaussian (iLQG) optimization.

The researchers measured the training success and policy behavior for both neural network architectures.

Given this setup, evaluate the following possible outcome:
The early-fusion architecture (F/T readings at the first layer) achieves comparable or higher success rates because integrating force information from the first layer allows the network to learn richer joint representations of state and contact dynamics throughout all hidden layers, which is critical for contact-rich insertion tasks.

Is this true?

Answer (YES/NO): NO